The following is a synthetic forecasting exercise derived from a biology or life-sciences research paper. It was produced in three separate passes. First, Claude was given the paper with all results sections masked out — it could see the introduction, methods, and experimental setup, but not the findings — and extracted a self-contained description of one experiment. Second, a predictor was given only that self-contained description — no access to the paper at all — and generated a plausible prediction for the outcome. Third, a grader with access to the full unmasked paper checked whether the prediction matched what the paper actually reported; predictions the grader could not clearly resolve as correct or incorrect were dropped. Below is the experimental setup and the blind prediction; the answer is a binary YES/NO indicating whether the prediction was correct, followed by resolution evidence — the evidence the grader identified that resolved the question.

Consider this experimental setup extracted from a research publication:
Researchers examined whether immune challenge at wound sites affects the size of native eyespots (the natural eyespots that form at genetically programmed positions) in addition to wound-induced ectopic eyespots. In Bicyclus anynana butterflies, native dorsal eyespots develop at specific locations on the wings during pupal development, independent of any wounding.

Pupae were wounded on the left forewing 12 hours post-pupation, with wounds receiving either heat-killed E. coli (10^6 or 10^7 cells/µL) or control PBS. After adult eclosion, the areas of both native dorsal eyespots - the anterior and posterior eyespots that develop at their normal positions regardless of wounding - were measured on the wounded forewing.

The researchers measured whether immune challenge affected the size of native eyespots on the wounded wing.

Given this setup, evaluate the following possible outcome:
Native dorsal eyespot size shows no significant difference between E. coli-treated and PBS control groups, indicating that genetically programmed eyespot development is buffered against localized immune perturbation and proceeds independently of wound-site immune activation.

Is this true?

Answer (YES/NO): NO